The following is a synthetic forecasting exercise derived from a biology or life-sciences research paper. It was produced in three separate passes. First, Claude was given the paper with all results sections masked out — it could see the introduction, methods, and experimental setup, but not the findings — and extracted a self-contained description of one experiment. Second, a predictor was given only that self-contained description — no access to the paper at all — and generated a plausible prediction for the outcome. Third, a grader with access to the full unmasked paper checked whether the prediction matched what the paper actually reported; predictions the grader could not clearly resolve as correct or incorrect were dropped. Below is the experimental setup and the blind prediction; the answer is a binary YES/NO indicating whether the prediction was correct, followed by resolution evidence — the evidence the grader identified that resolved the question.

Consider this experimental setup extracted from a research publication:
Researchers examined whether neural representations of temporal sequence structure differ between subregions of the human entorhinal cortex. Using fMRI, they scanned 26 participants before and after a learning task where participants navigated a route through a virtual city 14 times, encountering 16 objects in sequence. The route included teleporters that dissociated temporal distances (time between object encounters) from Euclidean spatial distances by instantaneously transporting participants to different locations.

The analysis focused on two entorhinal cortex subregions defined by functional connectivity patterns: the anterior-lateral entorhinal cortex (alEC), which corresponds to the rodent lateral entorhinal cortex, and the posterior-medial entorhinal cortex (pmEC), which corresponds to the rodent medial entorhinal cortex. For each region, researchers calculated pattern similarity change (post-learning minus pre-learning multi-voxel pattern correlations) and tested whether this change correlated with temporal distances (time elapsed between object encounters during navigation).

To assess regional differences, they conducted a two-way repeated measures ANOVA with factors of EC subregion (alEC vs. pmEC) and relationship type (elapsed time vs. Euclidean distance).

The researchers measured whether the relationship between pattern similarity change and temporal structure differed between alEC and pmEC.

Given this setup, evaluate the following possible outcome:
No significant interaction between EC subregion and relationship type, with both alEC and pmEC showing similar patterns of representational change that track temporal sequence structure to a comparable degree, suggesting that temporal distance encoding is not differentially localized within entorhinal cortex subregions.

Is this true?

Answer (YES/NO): NO